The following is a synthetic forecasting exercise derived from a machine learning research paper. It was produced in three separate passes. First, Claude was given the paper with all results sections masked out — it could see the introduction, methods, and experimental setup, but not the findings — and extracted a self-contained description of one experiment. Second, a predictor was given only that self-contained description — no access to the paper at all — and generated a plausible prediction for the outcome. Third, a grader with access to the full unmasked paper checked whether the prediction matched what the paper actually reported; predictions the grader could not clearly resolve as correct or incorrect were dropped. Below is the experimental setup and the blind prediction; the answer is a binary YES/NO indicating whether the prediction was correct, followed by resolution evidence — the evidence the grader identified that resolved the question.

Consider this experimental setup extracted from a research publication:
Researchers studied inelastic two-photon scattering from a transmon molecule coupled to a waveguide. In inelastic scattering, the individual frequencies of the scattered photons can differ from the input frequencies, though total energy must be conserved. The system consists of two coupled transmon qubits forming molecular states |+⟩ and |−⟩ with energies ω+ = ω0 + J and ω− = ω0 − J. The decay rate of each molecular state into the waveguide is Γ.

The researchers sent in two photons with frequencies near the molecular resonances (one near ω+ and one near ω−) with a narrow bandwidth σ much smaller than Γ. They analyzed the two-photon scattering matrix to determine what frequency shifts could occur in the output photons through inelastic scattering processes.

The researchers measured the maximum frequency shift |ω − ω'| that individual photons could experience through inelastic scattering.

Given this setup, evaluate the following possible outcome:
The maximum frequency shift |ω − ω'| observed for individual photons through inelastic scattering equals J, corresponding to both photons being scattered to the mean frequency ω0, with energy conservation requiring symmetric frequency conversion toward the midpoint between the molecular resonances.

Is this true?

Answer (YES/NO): NO